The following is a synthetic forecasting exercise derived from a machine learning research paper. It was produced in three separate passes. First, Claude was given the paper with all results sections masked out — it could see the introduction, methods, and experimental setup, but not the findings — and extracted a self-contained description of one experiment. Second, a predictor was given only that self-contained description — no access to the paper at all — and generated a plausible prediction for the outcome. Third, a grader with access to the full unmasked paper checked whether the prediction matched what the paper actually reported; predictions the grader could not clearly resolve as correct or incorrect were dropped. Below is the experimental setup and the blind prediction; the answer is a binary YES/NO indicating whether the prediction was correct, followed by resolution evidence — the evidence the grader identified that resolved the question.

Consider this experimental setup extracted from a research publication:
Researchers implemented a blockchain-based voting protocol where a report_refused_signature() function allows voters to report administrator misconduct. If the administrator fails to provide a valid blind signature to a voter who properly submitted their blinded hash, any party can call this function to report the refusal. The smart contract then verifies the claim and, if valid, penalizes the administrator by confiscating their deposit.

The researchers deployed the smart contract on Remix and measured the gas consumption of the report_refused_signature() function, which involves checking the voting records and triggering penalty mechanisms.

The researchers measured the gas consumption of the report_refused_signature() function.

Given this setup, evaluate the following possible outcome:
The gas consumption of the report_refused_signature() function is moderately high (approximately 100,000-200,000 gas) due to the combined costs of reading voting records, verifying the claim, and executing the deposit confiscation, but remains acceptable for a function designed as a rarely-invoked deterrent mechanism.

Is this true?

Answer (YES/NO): NO